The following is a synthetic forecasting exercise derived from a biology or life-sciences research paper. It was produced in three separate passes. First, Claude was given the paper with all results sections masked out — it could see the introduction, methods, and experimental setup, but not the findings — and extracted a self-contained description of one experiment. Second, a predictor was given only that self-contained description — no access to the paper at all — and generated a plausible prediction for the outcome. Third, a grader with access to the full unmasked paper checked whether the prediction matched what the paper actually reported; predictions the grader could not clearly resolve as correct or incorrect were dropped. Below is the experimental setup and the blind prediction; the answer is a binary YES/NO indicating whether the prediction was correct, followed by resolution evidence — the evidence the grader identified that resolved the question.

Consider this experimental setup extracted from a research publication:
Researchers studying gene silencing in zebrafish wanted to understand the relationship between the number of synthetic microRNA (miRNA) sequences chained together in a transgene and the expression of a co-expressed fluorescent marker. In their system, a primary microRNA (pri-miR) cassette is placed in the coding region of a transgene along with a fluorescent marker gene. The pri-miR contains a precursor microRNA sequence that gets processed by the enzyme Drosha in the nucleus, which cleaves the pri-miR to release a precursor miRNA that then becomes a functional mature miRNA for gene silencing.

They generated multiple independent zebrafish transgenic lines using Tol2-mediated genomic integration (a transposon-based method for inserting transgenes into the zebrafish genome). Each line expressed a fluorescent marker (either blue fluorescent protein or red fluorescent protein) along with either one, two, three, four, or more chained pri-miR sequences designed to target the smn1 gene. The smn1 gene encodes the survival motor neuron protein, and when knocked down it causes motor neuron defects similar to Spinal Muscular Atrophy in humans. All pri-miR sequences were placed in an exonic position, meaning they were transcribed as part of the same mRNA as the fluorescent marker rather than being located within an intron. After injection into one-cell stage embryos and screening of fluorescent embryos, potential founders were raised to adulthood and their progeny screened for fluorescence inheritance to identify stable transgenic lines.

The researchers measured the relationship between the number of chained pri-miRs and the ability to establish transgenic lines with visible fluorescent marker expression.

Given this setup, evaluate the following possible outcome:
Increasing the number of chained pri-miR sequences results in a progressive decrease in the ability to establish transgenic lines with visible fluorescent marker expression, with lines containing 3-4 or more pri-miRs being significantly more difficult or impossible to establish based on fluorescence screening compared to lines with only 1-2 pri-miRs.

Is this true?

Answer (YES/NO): YES